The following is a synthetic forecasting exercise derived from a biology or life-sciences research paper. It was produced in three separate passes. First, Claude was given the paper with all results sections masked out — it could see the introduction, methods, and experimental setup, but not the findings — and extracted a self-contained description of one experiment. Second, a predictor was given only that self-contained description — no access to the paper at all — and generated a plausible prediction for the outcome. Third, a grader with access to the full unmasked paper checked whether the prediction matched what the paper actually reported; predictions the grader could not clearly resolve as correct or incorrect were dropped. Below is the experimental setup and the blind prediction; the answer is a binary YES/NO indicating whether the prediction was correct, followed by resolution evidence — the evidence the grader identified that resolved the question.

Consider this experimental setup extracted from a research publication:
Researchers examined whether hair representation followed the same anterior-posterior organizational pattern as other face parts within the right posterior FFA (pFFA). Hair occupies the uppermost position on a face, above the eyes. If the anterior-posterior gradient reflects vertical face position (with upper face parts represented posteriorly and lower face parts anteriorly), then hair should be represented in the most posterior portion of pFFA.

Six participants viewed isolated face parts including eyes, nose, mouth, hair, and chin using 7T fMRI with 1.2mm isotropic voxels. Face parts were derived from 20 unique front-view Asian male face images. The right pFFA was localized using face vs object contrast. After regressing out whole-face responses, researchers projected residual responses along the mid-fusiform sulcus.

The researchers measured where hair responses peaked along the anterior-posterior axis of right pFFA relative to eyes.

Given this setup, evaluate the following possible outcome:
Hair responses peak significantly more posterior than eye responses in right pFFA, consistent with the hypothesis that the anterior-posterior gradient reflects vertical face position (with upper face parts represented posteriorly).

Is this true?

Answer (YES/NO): NO